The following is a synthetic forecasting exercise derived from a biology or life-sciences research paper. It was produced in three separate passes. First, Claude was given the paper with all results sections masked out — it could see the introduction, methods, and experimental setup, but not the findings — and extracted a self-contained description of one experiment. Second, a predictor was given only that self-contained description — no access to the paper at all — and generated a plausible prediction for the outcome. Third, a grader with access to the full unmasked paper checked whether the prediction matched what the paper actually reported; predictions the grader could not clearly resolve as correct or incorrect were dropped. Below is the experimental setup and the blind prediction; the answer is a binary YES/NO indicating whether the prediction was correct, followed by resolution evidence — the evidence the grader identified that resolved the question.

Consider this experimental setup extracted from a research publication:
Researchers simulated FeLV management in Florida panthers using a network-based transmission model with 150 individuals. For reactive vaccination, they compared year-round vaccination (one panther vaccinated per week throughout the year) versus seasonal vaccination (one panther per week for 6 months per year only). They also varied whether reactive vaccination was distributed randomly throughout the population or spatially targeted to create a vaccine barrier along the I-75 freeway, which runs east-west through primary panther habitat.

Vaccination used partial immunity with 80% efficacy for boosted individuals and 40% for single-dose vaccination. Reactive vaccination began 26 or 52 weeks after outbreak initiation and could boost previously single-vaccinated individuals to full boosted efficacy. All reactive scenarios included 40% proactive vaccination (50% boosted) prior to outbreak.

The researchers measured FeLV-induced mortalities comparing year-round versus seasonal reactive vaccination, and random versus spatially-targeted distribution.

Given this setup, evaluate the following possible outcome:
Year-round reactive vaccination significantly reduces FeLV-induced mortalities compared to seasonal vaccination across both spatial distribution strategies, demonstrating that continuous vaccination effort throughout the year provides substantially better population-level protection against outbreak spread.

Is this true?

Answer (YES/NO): NO